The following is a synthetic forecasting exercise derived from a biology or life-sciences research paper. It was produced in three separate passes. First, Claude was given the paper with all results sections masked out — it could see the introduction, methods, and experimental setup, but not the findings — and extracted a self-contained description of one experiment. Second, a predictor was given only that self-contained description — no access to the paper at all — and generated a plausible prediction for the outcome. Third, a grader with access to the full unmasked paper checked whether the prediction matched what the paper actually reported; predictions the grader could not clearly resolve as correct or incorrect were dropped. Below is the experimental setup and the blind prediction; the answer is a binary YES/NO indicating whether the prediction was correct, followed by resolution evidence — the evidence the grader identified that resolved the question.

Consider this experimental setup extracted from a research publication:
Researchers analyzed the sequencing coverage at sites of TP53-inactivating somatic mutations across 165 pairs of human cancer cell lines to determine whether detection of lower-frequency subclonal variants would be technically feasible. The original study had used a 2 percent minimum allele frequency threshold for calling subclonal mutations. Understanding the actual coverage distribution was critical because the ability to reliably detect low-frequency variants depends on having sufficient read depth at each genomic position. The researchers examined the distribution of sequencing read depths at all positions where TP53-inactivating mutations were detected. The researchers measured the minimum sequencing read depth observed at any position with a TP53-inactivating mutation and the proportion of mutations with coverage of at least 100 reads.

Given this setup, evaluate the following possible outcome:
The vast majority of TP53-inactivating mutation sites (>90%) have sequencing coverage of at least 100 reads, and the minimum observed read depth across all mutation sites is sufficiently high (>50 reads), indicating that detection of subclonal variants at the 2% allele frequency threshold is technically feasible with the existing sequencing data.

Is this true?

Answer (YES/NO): NO